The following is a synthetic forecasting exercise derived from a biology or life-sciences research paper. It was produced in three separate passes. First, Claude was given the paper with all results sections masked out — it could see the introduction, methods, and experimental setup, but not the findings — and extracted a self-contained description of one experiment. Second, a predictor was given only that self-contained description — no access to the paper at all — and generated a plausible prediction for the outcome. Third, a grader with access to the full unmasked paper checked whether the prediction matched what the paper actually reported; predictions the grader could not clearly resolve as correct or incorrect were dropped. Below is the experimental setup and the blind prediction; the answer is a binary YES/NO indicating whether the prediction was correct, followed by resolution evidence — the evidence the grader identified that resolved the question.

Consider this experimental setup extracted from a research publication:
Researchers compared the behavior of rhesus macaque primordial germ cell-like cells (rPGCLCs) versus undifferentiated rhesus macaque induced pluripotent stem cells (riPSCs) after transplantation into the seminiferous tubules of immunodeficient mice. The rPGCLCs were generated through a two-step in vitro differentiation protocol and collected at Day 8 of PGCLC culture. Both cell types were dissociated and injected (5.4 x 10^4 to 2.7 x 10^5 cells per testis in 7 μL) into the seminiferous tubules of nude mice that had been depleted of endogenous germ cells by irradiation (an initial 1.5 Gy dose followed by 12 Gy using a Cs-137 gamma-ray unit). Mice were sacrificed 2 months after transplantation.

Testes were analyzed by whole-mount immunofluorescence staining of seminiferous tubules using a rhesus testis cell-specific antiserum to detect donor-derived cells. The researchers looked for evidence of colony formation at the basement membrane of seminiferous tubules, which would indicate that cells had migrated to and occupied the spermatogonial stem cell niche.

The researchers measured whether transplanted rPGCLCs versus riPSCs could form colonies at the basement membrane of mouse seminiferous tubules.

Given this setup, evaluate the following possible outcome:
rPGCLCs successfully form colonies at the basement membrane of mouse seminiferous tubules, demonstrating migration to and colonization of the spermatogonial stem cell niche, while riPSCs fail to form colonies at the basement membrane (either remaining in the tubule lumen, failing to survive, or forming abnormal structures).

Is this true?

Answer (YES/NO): YES